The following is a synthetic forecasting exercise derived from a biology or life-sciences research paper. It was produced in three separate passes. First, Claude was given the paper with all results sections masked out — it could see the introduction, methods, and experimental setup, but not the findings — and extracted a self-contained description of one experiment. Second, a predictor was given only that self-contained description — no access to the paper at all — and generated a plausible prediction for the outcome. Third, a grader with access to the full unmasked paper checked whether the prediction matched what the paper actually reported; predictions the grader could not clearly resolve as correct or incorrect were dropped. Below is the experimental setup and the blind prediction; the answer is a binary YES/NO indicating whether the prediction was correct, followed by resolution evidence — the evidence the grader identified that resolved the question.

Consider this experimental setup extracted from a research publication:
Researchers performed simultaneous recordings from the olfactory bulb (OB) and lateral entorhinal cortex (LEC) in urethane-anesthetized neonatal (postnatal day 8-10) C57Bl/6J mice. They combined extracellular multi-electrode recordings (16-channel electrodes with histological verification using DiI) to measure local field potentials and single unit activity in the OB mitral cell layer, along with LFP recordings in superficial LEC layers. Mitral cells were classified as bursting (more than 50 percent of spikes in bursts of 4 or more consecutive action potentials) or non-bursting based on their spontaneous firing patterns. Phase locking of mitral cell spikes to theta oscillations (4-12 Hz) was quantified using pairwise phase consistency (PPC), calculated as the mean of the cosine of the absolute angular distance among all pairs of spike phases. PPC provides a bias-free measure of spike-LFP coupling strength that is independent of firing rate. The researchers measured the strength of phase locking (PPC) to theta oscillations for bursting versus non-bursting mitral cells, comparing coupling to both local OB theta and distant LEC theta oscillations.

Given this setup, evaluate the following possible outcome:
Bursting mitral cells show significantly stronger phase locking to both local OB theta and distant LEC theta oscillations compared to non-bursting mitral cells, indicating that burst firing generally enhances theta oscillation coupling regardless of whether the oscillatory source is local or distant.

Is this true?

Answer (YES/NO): YES